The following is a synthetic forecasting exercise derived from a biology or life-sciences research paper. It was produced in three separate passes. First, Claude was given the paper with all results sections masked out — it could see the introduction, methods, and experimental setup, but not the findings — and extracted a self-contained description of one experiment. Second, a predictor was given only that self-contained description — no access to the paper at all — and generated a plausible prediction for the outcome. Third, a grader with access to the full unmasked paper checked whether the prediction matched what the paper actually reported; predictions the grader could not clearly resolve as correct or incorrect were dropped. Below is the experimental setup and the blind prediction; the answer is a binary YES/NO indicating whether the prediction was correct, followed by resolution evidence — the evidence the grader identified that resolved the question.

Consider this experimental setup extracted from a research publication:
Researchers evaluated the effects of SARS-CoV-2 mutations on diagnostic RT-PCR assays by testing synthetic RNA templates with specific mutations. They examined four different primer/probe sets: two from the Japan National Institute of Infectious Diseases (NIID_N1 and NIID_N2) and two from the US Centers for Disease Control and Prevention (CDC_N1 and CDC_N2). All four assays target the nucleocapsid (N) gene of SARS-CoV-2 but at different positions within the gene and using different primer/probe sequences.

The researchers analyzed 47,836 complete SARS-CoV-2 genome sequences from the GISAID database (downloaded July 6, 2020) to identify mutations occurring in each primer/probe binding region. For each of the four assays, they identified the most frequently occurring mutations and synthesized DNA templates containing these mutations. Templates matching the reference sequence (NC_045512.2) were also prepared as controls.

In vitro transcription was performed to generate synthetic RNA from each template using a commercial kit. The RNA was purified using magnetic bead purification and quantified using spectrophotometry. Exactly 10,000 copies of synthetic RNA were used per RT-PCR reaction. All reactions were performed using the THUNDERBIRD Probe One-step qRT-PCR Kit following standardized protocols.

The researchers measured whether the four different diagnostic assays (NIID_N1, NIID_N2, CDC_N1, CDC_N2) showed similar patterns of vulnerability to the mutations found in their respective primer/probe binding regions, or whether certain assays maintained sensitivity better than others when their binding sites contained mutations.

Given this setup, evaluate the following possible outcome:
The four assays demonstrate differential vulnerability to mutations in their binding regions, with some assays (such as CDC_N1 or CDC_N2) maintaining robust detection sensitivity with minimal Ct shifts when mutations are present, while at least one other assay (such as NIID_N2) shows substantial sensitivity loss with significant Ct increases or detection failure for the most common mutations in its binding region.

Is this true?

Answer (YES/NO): YES